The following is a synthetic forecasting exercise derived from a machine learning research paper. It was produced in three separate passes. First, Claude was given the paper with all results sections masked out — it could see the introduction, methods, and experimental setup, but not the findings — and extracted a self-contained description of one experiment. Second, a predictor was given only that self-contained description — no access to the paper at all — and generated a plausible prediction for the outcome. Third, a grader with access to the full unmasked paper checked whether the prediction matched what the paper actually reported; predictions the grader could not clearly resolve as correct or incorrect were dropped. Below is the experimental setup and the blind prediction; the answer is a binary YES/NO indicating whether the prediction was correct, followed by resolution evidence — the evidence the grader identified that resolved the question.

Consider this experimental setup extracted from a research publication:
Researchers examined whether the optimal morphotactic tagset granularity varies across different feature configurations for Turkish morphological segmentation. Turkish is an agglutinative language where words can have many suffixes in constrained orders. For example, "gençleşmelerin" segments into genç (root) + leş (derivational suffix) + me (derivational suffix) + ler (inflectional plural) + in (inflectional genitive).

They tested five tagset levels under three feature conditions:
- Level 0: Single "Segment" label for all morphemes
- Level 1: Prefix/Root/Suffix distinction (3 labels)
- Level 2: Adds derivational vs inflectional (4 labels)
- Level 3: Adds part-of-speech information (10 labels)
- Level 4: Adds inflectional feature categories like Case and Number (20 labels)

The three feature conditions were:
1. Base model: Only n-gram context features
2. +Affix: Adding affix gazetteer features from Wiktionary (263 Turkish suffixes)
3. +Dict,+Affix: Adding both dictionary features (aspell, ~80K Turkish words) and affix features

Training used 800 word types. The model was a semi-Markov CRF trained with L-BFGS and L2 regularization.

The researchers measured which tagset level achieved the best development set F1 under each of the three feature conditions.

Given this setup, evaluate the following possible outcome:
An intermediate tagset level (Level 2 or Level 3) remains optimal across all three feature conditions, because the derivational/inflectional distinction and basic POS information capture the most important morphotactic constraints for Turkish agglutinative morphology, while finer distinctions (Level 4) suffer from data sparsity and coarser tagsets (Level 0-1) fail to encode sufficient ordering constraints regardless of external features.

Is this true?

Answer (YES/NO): NO